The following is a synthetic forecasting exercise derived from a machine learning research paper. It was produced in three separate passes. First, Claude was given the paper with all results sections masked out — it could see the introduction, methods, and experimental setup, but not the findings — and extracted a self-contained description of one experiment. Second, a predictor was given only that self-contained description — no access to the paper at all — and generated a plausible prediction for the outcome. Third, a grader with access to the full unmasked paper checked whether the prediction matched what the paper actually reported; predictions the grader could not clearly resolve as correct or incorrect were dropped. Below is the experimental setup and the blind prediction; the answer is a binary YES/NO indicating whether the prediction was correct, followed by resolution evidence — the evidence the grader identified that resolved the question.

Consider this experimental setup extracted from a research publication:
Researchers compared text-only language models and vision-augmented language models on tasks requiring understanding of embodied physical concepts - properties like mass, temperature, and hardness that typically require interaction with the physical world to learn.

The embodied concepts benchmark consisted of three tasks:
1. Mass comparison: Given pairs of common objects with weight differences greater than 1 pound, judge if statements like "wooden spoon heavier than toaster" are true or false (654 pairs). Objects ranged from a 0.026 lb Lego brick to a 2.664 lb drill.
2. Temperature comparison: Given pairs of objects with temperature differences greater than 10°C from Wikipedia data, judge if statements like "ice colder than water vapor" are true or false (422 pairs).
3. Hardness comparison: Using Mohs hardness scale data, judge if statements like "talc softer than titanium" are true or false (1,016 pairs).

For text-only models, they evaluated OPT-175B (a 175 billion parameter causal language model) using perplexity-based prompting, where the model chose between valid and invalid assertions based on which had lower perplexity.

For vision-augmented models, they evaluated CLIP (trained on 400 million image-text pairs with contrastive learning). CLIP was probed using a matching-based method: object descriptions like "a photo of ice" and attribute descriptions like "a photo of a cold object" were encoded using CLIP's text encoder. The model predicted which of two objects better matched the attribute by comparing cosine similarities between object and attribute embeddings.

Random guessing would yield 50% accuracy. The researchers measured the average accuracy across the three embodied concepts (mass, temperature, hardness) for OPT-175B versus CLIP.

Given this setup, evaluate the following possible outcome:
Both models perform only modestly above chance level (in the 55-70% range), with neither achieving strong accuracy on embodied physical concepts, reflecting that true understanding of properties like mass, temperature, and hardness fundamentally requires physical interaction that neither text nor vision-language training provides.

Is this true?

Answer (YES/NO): NO